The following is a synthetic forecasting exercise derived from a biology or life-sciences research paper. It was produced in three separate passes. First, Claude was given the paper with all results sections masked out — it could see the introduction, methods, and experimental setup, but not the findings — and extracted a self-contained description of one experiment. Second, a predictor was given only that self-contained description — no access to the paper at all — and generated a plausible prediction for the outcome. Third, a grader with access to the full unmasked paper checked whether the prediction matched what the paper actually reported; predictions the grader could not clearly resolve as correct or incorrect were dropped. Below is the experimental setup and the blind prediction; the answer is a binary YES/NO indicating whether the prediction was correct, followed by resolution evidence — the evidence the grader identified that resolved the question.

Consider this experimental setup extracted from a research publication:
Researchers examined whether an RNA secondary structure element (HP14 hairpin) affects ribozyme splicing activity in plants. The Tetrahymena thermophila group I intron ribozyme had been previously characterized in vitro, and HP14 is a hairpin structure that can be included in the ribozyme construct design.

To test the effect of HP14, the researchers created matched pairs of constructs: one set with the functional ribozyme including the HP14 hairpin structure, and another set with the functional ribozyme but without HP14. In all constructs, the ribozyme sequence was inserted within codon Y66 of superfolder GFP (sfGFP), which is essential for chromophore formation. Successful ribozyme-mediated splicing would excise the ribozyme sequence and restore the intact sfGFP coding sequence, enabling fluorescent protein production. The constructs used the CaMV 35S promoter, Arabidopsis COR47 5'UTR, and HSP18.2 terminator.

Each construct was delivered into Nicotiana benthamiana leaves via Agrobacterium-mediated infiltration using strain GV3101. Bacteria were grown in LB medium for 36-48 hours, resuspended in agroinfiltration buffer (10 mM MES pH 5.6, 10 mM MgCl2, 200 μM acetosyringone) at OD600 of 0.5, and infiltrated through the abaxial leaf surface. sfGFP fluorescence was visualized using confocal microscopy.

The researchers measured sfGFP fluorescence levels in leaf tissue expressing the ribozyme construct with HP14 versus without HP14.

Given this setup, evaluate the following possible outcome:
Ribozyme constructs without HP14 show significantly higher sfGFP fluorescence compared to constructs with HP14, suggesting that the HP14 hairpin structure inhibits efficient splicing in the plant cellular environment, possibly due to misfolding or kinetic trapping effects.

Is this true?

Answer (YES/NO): NO